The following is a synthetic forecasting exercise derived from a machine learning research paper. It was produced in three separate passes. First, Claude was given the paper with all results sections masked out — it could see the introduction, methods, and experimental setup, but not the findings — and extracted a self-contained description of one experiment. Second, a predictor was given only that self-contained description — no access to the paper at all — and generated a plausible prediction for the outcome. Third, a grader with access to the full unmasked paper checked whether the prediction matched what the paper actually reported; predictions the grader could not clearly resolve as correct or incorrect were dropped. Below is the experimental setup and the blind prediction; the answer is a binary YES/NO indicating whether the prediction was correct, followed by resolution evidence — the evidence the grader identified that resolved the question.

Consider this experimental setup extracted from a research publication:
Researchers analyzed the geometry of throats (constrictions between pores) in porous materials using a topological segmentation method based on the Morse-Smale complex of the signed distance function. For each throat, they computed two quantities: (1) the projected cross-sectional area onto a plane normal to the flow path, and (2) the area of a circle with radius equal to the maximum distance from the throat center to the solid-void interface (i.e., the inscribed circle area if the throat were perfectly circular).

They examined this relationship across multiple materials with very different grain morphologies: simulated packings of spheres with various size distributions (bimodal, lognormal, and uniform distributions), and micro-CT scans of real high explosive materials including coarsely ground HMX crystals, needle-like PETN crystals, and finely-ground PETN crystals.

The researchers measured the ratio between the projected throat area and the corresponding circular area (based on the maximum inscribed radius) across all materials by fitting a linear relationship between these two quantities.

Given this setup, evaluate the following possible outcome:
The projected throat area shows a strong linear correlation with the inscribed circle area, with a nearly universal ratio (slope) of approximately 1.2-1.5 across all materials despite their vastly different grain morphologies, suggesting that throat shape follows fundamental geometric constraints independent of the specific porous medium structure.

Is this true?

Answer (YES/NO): NO